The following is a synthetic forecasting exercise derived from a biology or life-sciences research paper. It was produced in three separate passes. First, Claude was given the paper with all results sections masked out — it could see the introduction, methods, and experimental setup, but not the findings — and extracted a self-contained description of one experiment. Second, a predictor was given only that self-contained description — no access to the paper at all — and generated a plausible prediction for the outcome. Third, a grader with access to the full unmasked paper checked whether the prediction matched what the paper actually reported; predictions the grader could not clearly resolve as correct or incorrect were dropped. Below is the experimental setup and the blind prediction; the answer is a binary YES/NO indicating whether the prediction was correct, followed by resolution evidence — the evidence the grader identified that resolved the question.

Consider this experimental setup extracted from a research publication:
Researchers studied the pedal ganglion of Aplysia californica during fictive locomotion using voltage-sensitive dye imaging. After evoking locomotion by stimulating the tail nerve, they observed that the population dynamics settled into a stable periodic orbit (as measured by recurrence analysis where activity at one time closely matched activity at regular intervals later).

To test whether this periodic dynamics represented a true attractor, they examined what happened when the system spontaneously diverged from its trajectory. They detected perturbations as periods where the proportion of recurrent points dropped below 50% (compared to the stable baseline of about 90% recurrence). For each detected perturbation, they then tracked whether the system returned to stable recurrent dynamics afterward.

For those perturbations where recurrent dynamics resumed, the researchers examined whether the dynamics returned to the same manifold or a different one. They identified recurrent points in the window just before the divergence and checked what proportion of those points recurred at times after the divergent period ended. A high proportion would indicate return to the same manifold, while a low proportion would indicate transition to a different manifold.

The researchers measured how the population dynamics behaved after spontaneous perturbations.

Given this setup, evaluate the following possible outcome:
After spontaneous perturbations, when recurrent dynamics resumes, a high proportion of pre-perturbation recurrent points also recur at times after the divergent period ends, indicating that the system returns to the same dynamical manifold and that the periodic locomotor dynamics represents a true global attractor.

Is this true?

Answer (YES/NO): YES